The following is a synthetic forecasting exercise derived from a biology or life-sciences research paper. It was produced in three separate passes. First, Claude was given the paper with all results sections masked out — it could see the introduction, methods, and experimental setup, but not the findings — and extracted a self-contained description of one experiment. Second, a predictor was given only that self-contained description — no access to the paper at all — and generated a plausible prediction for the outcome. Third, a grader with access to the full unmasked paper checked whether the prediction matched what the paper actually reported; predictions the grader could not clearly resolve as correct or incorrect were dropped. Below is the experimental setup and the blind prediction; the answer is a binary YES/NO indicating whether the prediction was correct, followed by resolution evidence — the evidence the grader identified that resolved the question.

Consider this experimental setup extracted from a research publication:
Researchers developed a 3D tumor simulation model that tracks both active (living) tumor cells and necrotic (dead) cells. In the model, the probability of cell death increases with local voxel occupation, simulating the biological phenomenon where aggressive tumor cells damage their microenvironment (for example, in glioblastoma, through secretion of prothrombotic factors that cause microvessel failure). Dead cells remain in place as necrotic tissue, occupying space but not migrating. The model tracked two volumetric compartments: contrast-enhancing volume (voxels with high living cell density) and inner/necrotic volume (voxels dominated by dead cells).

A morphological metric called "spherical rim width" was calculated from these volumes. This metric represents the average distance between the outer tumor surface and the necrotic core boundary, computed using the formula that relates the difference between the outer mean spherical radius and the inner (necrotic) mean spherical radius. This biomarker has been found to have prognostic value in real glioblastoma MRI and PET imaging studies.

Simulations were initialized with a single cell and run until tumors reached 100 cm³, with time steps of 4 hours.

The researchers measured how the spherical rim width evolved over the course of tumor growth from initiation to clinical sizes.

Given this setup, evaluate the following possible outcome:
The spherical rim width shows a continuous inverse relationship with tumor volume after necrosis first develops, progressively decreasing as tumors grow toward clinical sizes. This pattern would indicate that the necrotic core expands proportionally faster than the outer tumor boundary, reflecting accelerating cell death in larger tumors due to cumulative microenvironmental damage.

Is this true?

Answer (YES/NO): NO